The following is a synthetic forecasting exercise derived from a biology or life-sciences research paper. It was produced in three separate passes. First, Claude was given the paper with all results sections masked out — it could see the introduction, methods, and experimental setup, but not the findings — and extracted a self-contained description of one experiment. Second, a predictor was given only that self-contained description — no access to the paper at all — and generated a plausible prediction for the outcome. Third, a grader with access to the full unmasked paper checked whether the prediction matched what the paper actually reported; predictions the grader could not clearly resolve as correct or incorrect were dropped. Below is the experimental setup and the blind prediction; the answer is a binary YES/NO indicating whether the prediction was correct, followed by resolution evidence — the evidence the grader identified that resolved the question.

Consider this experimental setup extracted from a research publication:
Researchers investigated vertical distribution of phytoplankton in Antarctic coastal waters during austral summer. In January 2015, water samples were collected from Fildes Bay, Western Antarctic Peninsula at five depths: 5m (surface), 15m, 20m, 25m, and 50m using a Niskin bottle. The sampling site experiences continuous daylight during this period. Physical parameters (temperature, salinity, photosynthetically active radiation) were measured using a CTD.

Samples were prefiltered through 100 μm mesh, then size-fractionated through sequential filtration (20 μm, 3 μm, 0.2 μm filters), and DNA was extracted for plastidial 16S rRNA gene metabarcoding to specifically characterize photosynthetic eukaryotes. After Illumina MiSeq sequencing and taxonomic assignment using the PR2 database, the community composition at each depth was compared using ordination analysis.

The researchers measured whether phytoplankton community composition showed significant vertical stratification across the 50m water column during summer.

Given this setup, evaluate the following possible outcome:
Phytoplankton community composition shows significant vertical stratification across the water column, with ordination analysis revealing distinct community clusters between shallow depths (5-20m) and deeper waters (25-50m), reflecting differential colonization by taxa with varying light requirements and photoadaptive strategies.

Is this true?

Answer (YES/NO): NO